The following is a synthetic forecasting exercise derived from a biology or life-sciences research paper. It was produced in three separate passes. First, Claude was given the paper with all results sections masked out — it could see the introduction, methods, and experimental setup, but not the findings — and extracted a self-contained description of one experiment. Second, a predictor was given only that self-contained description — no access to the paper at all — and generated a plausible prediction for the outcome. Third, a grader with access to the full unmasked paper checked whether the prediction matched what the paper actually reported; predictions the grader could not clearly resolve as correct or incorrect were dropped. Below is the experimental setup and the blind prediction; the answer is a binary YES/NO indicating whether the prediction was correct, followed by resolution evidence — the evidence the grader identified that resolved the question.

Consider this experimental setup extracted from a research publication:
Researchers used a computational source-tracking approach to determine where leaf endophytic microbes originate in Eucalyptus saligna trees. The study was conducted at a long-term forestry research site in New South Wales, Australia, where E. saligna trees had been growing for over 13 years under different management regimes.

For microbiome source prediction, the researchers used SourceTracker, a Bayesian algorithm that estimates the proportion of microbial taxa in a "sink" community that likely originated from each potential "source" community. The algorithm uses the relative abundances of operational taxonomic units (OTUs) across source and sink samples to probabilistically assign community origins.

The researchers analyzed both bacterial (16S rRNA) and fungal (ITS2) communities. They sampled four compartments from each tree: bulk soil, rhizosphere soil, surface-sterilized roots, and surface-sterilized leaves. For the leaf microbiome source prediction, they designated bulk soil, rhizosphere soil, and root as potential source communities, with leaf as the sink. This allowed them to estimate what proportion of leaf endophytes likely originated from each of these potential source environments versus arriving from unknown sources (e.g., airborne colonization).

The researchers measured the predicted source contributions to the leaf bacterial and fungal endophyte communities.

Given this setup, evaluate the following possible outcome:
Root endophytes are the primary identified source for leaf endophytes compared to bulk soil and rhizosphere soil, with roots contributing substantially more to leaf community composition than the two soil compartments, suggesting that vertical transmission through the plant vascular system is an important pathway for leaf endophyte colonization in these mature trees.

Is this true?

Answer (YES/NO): YES